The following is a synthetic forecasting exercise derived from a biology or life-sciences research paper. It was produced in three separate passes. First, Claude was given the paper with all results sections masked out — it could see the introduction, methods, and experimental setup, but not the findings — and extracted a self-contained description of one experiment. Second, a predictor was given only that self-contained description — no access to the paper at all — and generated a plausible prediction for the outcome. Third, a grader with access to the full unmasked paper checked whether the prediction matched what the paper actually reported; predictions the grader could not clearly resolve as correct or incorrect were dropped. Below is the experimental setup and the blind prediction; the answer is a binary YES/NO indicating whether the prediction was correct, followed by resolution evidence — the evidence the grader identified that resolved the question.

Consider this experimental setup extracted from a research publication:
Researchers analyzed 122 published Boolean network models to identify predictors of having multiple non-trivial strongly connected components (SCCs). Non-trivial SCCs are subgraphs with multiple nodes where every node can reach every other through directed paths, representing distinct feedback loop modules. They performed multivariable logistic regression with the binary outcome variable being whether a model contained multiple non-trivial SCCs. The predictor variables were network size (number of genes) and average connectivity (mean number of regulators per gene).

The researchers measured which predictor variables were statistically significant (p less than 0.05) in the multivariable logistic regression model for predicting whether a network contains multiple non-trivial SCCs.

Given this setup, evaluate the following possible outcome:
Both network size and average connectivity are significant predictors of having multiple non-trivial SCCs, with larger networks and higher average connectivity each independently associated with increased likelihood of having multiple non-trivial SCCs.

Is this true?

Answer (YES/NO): NO